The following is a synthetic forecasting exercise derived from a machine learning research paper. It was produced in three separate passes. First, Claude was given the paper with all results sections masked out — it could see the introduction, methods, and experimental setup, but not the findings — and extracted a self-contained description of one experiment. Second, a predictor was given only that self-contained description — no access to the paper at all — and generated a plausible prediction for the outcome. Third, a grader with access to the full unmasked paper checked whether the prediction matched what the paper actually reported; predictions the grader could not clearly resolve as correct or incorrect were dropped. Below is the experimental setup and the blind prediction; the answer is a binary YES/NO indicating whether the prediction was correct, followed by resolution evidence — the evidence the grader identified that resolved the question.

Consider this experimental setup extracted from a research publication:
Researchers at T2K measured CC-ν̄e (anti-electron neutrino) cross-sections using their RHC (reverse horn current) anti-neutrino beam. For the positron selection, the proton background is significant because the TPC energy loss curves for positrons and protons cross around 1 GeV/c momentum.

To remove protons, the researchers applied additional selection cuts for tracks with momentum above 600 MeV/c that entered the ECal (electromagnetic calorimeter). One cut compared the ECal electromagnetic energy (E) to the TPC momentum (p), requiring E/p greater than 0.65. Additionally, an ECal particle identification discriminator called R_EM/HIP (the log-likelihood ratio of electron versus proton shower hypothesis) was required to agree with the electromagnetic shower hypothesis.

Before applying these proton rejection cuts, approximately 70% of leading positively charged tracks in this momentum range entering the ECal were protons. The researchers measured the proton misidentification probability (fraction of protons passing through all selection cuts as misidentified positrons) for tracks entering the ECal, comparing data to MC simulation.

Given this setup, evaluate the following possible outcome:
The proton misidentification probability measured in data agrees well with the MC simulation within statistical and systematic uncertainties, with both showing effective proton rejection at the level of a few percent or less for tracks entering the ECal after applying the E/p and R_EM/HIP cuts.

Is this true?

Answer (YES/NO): NO